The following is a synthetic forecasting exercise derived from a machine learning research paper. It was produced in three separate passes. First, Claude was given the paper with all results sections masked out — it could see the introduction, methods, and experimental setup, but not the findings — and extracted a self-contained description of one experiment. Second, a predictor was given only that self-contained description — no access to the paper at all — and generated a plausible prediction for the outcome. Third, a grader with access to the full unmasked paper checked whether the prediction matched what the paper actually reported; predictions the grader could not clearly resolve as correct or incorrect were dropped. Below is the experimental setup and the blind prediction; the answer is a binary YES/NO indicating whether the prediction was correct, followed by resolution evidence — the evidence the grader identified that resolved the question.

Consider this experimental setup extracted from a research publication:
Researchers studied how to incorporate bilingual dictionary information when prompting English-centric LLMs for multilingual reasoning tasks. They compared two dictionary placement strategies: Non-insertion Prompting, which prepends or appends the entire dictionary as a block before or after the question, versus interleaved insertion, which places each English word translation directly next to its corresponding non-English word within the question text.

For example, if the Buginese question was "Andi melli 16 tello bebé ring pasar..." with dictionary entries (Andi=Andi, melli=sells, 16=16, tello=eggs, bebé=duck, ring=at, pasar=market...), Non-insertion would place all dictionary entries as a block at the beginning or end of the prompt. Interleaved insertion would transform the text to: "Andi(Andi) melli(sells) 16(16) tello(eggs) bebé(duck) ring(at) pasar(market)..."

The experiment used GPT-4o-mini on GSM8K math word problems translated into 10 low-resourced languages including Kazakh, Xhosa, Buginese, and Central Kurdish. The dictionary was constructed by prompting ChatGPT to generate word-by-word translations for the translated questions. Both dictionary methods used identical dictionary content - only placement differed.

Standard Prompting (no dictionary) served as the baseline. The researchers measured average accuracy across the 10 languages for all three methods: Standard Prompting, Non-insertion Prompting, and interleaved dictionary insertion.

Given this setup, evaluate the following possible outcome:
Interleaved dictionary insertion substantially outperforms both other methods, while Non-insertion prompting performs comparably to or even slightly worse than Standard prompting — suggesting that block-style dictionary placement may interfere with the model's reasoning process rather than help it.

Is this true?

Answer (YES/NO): YES